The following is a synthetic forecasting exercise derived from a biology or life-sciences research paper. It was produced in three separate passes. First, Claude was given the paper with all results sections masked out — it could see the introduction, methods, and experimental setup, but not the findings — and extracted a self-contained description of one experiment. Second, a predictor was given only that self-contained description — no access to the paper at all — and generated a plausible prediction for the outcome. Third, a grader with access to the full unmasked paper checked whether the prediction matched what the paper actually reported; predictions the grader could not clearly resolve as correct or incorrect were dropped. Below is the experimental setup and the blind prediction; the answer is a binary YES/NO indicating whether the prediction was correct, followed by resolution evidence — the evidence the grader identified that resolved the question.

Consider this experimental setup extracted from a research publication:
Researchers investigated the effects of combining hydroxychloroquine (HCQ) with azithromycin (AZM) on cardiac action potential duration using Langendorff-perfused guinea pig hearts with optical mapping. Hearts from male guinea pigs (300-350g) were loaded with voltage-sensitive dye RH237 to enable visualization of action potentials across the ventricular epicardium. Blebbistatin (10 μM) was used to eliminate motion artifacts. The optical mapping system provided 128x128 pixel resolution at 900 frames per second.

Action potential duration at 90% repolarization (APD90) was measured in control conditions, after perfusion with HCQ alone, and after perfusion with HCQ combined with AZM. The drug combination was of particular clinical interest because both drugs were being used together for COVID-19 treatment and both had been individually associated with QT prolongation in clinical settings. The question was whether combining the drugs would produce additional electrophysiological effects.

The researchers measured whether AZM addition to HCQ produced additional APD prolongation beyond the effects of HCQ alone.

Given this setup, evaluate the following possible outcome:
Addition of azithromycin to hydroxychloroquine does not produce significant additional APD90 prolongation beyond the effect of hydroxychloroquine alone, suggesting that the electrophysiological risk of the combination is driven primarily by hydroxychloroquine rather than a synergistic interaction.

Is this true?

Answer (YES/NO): NO